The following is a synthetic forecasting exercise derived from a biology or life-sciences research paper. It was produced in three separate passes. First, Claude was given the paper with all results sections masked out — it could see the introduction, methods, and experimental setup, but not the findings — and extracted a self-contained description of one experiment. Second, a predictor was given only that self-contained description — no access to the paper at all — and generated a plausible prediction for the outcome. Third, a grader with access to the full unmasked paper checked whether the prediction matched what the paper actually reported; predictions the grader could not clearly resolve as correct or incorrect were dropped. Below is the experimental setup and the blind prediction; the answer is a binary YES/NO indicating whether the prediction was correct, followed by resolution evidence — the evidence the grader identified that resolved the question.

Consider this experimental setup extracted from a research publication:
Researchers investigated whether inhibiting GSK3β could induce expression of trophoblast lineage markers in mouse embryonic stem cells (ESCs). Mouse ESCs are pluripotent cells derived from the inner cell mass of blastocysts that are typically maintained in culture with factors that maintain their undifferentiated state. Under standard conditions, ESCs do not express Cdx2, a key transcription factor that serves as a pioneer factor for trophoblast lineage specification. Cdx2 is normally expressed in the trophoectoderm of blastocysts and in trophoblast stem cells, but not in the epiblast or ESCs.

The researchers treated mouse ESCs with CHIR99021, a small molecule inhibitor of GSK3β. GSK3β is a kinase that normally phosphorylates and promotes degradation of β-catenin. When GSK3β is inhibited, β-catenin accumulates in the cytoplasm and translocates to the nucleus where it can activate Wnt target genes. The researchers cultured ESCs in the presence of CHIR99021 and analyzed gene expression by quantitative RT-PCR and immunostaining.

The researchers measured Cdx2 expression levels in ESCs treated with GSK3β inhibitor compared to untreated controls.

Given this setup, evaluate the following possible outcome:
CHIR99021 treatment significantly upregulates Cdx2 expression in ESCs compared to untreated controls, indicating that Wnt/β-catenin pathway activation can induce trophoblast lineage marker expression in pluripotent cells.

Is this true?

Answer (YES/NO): YES